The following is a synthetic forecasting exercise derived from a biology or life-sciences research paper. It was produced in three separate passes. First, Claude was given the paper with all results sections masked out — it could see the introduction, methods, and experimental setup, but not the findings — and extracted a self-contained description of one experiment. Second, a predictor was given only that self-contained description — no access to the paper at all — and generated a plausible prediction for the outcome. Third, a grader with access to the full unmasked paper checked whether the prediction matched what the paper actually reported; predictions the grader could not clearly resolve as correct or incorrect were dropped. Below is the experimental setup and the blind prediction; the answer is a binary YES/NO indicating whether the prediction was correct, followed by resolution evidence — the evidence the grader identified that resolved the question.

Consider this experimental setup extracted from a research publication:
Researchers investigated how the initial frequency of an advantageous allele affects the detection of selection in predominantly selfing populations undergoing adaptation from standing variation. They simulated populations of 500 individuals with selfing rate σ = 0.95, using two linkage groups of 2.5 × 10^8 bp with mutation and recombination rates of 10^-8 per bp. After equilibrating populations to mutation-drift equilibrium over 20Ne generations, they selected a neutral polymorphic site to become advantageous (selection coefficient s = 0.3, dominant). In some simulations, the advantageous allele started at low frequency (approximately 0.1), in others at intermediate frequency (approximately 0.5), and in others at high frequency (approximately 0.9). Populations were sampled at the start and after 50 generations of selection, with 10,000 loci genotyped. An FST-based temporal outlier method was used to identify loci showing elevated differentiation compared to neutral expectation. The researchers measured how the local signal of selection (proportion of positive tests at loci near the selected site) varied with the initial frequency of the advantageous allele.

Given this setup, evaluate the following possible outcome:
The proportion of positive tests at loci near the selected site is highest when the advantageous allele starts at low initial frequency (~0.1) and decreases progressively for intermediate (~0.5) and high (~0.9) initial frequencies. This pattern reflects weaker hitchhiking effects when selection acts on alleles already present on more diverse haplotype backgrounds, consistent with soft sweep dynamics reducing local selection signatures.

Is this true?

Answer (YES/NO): NO